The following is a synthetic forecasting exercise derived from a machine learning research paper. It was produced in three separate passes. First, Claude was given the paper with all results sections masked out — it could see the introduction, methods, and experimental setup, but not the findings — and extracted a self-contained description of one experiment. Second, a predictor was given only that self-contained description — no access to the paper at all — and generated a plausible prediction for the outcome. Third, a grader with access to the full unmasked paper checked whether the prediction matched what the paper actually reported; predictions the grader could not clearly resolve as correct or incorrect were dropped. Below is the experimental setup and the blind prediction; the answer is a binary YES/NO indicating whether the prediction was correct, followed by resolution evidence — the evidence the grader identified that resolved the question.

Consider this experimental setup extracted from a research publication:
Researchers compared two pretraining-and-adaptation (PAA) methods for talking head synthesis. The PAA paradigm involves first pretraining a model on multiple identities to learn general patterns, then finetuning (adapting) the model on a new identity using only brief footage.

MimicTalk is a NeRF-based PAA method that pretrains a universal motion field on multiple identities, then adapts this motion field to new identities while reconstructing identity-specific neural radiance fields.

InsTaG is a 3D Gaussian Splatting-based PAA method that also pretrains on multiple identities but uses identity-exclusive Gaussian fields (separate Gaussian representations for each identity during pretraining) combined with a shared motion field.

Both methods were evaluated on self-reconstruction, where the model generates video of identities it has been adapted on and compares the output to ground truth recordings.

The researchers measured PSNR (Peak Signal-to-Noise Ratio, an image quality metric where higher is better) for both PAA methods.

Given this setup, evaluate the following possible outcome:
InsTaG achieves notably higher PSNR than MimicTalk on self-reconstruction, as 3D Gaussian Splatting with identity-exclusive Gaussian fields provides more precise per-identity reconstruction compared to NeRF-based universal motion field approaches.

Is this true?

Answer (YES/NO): YES